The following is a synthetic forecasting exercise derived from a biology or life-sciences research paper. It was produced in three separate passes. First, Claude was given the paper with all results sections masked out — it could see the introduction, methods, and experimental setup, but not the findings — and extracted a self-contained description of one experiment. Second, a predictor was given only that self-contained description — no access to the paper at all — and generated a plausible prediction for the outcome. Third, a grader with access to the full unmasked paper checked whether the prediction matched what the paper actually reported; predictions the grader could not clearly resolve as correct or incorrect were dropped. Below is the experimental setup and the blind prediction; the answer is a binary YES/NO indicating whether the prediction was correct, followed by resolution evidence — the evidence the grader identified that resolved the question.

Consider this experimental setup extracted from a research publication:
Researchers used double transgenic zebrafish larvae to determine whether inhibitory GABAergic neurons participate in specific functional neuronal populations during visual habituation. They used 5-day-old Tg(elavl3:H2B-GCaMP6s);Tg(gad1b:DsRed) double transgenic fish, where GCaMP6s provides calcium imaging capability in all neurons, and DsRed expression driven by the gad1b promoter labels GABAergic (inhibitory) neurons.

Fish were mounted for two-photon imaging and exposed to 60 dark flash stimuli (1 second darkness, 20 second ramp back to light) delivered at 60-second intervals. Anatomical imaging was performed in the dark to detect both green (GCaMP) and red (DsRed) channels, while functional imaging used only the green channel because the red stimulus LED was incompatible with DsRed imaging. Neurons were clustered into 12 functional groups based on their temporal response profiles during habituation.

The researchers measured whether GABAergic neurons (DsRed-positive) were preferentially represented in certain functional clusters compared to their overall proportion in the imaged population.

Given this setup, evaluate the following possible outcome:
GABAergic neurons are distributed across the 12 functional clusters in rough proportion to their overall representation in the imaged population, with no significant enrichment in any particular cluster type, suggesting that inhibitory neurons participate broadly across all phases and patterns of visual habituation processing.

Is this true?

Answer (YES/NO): NO